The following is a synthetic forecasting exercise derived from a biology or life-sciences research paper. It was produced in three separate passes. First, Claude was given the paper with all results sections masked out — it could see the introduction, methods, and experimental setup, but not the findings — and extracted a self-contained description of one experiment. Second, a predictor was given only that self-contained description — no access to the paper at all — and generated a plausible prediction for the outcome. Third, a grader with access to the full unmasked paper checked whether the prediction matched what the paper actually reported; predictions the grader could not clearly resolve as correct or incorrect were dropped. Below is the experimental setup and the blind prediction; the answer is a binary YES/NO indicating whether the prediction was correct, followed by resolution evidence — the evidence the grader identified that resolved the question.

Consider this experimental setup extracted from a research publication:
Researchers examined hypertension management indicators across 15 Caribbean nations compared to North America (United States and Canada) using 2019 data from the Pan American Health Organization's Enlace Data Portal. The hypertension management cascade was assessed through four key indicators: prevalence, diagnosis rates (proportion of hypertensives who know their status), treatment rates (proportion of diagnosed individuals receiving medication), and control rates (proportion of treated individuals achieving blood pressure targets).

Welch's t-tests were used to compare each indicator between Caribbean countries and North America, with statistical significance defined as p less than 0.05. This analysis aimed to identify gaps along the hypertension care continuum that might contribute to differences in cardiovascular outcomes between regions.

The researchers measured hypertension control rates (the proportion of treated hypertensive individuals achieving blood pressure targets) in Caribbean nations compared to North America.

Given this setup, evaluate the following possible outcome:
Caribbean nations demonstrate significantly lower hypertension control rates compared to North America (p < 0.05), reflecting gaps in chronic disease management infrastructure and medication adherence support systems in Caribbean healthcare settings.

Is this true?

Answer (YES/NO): NO